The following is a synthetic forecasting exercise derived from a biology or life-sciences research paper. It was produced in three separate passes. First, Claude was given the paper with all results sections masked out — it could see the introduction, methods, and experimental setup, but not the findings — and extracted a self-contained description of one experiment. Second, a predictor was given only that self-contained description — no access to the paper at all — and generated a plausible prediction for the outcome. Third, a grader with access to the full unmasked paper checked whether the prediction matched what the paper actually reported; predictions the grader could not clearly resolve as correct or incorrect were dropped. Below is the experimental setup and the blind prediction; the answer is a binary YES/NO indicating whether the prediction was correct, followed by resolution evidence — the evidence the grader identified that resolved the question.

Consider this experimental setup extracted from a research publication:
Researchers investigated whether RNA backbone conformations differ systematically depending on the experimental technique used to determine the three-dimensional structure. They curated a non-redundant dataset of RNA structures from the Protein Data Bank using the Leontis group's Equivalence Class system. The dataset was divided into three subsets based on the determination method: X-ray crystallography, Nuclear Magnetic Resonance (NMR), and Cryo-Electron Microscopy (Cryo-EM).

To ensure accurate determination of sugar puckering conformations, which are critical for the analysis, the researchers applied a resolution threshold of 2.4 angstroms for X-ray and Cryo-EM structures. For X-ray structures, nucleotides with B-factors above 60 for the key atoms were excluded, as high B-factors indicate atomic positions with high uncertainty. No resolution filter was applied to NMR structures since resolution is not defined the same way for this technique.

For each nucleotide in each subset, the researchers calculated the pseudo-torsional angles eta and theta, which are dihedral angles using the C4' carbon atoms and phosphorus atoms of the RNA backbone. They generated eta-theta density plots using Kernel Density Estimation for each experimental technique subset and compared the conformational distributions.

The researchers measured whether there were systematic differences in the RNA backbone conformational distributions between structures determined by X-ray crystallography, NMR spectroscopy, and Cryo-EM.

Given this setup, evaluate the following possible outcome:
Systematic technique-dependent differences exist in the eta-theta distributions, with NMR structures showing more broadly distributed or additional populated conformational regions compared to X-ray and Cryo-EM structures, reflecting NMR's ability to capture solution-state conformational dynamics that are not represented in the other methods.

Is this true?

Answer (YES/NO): NO